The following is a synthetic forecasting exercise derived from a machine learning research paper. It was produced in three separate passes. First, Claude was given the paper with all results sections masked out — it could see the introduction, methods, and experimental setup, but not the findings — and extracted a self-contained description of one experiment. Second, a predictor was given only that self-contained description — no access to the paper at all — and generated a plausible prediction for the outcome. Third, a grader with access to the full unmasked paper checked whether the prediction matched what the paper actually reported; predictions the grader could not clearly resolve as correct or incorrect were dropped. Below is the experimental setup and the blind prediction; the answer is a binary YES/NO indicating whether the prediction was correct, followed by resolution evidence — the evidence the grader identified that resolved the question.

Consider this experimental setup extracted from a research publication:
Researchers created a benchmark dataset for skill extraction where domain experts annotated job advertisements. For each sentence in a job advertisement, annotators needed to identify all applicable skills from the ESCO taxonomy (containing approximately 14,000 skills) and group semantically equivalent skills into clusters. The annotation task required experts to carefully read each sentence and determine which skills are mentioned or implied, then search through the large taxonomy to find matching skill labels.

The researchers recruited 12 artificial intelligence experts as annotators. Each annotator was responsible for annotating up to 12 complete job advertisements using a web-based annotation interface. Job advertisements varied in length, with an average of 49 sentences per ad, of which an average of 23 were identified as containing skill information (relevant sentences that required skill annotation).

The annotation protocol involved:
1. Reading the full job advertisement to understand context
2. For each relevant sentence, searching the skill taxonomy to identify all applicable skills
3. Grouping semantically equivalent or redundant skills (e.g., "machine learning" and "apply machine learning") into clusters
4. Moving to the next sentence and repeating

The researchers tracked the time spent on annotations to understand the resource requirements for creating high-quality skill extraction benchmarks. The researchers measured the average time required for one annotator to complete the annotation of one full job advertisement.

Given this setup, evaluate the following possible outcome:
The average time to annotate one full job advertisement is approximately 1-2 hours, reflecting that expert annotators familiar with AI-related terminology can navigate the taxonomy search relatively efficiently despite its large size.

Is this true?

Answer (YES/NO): NO